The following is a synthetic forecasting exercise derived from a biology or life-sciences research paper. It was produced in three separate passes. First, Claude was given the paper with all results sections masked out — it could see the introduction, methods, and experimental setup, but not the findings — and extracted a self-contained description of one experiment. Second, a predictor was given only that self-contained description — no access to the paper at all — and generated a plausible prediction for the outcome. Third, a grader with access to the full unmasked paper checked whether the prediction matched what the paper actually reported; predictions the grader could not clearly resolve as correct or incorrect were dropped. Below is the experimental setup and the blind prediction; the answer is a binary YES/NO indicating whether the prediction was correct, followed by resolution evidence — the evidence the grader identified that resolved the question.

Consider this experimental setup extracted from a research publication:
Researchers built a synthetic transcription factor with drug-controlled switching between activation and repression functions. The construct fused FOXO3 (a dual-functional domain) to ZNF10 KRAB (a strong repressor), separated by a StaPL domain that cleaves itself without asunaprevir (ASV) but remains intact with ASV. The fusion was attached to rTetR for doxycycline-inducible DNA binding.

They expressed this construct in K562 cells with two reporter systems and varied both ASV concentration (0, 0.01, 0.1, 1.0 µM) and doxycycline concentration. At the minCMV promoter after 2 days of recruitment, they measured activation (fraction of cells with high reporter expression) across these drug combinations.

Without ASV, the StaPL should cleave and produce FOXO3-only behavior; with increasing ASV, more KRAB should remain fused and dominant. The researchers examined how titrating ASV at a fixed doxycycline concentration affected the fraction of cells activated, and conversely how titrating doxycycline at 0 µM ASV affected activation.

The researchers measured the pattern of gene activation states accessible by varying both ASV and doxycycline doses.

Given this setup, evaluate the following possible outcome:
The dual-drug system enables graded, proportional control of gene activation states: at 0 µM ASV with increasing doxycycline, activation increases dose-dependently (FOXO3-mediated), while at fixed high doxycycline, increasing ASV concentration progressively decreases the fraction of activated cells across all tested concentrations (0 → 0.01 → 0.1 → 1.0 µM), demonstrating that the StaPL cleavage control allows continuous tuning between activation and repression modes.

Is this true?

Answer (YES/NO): YES